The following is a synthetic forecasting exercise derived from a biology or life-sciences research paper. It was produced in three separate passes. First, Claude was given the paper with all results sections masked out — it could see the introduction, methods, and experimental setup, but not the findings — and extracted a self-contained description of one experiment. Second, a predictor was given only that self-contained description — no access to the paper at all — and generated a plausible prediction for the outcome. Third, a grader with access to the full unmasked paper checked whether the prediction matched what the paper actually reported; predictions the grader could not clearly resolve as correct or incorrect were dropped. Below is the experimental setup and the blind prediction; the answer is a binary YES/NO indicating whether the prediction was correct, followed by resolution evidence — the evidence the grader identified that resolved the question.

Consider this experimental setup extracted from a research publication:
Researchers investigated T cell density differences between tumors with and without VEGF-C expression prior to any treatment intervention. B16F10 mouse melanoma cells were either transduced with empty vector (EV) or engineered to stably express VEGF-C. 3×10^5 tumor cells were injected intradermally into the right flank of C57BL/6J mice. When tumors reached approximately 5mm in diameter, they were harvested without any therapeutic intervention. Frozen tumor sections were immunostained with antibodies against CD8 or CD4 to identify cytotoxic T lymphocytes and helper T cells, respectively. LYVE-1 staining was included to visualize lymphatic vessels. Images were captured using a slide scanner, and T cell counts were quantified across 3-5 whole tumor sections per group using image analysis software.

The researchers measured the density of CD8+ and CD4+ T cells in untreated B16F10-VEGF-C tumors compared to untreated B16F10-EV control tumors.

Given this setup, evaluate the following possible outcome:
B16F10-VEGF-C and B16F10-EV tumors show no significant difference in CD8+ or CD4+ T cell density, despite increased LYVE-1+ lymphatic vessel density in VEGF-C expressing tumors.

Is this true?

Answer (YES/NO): NO